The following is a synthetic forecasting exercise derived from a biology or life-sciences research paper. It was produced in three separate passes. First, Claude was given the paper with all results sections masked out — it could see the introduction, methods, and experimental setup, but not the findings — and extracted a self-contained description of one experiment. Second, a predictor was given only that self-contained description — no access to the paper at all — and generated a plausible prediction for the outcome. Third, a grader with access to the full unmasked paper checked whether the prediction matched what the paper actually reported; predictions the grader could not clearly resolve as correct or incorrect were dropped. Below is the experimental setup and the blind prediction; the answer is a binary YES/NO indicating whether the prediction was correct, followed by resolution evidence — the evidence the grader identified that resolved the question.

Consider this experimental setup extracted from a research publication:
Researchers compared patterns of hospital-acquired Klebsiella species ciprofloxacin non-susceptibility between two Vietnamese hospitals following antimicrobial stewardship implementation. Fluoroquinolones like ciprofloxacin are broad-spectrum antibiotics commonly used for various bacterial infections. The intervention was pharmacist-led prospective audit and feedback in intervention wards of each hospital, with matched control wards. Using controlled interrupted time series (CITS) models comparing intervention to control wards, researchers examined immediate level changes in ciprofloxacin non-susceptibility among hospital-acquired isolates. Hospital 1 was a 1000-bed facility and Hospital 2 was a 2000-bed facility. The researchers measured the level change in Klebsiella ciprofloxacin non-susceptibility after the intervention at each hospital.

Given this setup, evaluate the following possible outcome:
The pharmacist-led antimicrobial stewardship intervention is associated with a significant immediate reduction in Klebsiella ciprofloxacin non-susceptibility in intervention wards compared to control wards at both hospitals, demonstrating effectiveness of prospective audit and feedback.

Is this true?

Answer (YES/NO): NO